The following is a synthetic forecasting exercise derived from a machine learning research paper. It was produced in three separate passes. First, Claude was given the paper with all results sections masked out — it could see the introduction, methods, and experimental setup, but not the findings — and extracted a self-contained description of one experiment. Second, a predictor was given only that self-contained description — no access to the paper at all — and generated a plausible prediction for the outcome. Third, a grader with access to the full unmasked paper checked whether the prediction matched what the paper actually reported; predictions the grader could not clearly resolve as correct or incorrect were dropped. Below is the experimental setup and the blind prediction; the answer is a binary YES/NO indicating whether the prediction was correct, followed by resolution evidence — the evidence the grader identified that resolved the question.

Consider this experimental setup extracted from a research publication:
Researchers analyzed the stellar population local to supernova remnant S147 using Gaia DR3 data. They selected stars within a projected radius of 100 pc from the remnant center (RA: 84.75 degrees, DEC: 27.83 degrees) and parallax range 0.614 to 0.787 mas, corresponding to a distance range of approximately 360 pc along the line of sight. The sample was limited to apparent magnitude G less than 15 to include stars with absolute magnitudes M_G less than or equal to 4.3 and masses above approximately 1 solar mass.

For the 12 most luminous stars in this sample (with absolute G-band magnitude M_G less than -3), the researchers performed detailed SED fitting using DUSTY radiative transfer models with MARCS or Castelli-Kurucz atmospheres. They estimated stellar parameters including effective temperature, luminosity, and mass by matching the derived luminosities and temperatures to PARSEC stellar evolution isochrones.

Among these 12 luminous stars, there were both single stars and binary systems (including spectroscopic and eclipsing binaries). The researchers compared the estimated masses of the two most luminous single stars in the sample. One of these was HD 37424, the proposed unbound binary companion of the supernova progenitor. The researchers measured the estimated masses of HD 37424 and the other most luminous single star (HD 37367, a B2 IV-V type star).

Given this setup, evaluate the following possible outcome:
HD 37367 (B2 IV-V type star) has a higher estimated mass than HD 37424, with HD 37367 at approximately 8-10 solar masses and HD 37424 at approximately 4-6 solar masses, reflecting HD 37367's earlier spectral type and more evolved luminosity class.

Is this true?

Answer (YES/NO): NO